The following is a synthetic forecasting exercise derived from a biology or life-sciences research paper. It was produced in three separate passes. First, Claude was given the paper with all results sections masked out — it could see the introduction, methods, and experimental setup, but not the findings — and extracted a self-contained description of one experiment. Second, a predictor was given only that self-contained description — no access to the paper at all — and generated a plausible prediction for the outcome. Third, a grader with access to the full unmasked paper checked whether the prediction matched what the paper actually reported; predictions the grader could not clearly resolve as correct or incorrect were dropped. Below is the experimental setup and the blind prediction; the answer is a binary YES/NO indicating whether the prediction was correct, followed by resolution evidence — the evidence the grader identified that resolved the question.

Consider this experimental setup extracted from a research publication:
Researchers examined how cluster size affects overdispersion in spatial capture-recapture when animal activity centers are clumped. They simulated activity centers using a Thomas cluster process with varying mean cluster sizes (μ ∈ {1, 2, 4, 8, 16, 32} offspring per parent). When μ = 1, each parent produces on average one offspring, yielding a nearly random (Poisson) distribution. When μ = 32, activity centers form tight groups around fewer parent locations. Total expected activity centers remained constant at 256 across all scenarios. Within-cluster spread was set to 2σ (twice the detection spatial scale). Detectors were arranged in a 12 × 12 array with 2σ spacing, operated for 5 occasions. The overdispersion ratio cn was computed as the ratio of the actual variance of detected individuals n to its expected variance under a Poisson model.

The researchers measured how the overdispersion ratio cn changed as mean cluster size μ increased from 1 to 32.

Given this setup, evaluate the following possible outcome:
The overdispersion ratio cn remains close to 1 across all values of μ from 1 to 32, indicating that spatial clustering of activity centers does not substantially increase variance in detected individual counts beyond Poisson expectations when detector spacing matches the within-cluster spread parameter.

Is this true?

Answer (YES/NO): NO